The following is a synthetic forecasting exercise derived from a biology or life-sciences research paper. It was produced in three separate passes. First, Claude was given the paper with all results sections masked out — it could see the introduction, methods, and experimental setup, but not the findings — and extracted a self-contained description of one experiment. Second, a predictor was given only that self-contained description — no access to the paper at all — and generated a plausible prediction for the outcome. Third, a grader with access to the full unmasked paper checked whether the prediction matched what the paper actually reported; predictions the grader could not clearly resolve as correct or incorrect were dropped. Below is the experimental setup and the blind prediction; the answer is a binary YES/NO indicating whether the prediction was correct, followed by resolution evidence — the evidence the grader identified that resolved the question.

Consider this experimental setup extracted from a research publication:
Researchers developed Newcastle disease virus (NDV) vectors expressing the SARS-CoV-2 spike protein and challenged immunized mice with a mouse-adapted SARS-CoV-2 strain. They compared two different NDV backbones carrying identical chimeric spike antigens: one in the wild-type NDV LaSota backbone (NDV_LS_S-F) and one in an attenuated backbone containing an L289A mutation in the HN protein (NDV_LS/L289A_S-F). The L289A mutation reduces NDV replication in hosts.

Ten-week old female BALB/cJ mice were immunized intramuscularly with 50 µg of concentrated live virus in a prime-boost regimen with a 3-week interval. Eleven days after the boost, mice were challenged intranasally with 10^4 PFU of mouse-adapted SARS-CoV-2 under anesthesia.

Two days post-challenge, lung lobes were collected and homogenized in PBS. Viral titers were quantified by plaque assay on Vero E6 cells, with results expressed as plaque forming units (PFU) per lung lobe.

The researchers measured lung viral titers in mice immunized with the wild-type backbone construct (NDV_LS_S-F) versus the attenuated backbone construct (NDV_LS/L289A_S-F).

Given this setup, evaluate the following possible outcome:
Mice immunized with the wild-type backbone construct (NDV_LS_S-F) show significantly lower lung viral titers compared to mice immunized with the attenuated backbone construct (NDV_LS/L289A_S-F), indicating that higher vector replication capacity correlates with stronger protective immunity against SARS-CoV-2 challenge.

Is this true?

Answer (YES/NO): NO